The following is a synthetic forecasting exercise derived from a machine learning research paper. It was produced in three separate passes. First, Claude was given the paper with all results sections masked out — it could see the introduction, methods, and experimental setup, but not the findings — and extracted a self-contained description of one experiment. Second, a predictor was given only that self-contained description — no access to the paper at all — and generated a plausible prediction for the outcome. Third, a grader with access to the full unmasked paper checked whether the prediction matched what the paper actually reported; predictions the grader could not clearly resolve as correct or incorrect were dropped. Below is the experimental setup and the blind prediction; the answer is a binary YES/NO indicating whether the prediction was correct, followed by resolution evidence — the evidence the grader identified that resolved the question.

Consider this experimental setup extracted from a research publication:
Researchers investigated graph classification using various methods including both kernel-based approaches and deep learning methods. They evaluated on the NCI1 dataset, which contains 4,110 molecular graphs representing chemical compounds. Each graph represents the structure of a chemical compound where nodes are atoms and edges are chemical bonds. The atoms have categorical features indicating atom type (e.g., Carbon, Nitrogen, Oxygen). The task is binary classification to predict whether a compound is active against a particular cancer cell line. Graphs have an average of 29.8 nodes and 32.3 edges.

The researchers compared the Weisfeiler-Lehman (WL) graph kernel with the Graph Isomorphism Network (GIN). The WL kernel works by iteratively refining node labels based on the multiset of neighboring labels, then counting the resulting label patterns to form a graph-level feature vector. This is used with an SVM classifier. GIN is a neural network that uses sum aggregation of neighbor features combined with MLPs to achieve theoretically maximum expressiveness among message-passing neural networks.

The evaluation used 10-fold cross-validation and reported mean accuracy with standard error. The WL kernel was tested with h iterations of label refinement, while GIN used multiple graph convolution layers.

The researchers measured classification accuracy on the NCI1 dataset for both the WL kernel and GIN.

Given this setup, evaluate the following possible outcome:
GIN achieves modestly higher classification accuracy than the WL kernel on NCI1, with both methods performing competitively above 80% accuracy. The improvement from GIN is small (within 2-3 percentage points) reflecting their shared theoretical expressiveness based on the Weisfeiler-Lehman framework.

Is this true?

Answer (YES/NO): NO